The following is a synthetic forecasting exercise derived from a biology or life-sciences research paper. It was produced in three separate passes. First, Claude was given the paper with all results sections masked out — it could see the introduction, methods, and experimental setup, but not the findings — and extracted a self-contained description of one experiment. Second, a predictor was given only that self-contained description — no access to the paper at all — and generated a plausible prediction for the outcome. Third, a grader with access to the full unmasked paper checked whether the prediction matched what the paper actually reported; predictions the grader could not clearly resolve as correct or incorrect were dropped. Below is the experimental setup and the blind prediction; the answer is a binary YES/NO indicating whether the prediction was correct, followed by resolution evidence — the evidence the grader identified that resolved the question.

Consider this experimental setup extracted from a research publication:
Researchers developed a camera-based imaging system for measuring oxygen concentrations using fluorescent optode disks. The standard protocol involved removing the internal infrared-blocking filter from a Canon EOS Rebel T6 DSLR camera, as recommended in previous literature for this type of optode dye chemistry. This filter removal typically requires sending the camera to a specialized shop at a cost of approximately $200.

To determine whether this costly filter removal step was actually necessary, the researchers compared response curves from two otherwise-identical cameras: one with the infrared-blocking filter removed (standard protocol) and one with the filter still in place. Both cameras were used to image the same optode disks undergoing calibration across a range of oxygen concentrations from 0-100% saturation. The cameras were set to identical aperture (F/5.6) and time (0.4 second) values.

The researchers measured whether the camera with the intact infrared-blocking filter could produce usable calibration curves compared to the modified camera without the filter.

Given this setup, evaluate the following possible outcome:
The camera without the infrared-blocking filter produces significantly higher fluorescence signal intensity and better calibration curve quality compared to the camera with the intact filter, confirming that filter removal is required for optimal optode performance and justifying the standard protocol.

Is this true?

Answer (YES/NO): NO